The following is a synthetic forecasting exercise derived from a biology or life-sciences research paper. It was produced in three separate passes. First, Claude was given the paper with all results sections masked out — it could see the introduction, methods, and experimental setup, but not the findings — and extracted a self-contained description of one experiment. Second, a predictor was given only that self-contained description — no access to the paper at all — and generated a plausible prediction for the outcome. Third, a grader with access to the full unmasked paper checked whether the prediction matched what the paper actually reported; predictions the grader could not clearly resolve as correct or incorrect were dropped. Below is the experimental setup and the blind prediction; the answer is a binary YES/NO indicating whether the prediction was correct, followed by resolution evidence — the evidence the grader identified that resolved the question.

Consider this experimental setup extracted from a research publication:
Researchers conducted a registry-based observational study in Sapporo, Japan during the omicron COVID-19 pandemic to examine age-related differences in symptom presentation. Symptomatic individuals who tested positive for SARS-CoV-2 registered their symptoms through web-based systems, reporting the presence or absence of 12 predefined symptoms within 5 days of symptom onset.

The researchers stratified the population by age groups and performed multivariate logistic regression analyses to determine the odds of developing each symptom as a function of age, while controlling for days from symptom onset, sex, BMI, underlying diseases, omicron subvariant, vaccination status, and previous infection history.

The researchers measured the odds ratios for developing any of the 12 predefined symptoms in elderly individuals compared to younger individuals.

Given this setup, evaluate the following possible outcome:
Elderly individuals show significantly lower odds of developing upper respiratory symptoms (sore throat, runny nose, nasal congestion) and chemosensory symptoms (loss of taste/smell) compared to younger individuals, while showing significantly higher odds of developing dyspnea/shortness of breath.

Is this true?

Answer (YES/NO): NO